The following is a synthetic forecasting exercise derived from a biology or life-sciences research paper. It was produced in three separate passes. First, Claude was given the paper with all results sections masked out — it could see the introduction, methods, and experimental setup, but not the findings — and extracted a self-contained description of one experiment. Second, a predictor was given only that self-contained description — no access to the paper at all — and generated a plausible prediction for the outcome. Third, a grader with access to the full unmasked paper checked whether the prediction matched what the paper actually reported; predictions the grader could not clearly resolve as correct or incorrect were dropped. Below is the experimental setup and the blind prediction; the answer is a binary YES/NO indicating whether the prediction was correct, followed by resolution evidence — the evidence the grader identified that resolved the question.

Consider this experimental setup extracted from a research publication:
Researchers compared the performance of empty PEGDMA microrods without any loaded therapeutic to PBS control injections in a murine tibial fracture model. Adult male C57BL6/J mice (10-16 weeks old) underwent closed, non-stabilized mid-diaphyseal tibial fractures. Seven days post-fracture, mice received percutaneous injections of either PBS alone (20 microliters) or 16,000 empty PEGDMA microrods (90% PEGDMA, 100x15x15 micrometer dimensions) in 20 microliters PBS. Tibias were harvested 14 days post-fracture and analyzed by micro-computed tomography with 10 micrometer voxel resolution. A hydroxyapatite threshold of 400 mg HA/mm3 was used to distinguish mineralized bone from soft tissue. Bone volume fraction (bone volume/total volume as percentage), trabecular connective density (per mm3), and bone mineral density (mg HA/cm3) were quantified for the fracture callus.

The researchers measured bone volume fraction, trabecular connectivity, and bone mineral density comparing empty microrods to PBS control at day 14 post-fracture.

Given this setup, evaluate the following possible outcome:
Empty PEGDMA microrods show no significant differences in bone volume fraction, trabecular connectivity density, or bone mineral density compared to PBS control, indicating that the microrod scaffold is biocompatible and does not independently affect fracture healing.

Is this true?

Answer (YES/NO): YES